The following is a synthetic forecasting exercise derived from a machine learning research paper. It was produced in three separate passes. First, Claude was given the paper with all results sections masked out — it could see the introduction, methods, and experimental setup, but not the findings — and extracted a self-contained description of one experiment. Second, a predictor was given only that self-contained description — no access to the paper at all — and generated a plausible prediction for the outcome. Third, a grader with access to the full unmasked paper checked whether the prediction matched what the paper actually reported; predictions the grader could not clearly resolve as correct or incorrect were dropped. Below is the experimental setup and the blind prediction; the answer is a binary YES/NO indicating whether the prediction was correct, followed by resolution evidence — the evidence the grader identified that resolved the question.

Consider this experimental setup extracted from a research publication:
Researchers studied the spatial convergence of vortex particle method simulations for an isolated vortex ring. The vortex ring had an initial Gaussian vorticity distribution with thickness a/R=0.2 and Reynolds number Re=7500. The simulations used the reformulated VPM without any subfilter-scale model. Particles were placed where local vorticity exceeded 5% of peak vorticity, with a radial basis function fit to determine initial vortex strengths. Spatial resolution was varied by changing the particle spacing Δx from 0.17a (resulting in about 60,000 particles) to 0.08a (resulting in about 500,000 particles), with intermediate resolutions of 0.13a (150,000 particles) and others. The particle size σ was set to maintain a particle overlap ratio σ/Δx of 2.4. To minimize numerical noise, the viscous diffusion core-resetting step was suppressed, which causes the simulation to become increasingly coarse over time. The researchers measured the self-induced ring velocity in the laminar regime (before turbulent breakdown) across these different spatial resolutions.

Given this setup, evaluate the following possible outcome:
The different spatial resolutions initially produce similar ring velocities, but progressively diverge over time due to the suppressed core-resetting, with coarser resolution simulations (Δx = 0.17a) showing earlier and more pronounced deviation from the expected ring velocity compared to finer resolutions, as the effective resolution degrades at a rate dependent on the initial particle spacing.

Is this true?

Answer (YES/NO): NO